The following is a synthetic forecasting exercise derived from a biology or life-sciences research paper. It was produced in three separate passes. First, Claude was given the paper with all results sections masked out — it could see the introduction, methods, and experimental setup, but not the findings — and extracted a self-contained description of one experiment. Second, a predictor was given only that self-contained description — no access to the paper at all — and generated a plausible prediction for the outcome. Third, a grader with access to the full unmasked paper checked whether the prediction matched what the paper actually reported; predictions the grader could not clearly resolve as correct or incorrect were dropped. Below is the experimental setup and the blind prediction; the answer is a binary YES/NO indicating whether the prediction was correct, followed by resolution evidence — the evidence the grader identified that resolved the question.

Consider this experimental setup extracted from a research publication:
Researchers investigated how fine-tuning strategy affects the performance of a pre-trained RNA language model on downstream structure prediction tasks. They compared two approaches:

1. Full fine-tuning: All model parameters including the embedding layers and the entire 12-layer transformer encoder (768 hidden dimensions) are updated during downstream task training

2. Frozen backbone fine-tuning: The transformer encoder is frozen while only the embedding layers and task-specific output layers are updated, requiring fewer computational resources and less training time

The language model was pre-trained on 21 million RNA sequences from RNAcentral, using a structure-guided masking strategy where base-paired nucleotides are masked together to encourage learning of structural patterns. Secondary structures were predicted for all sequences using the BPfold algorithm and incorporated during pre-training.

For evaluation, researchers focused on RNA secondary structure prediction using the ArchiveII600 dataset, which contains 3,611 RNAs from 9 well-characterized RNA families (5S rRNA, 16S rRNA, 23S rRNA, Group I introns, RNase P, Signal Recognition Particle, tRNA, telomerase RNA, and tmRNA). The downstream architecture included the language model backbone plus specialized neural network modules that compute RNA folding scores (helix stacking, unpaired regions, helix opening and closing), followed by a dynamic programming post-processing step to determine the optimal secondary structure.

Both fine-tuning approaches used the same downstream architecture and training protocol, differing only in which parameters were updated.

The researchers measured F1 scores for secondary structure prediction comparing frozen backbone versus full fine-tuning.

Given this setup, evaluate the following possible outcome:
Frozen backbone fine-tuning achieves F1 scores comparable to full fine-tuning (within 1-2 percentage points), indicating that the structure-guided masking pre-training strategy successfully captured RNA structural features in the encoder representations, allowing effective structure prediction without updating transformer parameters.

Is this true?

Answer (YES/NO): YES